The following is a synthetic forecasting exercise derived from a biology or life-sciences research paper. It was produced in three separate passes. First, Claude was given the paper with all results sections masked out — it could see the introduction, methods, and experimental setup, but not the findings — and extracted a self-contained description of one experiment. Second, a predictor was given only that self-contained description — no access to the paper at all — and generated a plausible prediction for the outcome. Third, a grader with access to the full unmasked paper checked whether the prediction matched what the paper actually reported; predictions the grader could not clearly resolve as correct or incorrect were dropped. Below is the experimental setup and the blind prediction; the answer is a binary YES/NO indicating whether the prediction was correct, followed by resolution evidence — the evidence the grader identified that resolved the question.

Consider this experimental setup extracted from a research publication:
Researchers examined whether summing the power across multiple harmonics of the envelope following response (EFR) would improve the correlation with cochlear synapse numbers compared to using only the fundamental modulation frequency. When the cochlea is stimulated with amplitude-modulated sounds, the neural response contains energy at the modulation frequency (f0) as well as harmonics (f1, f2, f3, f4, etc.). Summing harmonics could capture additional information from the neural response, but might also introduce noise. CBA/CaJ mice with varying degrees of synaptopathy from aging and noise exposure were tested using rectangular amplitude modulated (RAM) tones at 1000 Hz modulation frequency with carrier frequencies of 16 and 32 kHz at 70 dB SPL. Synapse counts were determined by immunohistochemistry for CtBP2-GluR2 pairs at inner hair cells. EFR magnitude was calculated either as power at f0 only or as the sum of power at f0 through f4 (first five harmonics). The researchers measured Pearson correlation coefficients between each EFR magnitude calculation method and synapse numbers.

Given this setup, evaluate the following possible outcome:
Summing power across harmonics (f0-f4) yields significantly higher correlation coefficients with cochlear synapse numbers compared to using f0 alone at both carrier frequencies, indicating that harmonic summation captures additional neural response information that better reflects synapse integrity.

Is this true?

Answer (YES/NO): NO